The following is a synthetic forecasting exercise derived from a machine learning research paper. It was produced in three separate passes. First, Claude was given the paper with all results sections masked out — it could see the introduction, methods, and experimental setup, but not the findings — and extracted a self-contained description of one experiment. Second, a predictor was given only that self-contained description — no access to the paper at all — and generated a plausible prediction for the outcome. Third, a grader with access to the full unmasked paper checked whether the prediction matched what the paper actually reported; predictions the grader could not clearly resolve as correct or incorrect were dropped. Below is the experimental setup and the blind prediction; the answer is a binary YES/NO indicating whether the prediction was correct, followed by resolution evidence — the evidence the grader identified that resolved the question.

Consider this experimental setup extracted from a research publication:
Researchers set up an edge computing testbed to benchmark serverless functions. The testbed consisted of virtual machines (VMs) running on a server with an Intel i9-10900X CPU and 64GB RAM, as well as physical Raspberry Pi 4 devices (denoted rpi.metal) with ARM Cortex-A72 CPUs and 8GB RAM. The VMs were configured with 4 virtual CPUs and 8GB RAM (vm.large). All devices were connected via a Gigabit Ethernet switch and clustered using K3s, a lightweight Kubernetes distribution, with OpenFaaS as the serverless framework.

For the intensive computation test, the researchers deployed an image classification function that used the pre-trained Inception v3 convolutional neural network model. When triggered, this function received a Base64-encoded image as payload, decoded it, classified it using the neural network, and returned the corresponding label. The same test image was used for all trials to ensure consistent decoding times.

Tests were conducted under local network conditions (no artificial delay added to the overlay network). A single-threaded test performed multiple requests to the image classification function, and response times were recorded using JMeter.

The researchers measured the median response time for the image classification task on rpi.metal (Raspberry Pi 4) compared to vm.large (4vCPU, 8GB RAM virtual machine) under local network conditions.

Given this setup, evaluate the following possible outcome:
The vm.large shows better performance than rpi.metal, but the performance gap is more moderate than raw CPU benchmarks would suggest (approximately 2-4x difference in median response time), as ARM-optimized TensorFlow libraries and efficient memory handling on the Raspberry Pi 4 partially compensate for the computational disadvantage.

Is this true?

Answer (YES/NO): YES